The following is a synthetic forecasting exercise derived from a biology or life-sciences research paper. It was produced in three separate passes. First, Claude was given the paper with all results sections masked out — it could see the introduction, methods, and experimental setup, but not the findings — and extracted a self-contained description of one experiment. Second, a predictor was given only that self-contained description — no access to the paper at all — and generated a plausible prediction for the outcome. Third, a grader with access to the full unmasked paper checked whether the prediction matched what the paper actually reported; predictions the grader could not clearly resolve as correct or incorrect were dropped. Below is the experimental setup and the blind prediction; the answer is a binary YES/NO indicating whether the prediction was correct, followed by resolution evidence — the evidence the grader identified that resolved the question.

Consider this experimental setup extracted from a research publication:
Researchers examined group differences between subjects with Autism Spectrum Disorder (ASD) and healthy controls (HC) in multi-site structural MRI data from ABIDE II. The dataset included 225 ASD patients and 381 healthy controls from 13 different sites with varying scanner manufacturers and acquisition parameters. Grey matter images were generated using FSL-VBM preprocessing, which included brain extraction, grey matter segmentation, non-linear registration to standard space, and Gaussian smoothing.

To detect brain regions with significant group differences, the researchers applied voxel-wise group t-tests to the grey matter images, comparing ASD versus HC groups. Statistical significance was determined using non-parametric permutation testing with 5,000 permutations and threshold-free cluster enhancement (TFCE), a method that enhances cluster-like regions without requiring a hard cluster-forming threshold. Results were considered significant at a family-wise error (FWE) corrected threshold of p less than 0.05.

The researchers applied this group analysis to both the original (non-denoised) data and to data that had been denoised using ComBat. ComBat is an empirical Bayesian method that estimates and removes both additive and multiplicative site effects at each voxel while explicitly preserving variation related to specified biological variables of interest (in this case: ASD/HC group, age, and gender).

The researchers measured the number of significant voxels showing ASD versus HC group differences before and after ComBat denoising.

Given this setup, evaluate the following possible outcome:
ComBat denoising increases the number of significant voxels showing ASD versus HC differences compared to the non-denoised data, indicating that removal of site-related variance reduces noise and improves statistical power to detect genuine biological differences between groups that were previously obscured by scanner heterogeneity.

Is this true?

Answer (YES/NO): NO